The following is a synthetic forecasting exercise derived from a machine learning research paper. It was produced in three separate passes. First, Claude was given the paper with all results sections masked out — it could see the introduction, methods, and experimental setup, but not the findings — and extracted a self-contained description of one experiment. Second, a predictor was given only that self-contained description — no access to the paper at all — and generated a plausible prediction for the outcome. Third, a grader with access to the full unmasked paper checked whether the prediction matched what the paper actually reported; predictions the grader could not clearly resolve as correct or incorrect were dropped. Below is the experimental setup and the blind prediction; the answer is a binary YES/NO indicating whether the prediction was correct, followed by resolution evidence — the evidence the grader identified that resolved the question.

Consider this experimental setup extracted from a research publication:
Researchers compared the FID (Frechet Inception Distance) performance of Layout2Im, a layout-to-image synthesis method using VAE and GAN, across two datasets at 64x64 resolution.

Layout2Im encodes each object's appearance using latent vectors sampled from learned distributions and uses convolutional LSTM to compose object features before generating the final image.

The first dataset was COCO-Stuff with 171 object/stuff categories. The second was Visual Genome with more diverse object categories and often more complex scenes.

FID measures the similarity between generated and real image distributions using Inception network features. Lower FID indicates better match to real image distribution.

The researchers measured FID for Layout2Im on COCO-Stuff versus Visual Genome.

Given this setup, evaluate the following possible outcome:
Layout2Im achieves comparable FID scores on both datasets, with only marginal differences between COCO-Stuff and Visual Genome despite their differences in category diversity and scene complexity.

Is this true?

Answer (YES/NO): YES